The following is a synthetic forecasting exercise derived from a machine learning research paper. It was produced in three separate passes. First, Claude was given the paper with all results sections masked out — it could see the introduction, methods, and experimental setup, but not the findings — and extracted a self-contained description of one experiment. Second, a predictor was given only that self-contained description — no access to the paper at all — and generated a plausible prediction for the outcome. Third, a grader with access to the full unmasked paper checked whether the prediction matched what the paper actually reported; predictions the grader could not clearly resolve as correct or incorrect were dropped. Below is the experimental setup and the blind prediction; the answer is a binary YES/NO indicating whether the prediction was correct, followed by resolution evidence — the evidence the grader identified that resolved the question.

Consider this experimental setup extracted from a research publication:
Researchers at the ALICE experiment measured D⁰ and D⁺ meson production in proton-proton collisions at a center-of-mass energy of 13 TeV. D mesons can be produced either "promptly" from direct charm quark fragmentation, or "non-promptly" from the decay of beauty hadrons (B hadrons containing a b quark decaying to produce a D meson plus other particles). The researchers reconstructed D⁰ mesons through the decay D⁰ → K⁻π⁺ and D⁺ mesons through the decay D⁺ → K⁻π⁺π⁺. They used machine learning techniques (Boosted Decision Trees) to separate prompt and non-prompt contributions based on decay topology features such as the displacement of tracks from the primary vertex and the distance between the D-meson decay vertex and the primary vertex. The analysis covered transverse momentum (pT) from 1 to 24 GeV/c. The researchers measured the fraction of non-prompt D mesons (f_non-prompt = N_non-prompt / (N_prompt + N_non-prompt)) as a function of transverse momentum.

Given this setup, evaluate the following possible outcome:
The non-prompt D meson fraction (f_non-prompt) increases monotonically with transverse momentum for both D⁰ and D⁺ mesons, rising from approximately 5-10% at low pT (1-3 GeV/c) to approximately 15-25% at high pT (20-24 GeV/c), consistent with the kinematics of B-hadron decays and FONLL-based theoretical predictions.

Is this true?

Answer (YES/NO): NO